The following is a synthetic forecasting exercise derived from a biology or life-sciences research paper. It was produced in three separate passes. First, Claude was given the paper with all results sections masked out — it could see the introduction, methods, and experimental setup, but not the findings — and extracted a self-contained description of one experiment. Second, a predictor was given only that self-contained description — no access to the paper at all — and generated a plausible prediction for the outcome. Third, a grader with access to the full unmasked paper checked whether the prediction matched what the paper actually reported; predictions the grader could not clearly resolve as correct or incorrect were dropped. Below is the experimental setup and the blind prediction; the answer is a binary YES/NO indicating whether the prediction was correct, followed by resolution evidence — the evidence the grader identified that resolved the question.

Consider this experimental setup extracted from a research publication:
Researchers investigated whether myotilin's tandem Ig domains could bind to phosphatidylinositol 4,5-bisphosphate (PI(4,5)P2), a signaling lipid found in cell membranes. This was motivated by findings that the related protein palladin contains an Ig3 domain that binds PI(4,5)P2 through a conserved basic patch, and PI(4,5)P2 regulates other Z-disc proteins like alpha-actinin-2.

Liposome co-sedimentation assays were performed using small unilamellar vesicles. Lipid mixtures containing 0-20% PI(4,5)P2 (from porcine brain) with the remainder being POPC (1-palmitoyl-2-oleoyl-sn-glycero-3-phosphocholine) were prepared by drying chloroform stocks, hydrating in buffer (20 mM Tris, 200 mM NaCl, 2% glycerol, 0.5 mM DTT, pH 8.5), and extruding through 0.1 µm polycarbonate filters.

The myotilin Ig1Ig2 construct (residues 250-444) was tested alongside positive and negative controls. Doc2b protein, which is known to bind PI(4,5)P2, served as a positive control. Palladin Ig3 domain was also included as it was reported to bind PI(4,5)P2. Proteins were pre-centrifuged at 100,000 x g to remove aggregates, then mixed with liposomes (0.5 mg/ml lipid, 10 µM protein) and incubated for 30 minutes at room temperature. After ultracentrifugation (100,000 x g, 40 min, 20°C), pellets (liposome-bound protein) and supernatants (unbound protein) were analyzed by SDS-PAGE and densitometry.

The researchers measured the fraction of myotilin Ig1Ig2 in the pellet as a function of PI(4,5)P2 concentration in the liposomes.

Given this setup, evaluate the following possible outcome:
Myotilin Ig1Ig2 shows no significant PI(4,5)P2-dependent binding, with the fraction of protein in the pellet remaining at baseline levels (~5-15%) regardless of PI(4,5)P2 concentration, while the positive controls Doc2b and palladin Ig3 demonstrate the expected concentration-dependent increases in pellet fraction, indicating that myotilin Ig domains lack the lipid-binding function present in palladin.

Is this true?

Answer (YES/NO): YES